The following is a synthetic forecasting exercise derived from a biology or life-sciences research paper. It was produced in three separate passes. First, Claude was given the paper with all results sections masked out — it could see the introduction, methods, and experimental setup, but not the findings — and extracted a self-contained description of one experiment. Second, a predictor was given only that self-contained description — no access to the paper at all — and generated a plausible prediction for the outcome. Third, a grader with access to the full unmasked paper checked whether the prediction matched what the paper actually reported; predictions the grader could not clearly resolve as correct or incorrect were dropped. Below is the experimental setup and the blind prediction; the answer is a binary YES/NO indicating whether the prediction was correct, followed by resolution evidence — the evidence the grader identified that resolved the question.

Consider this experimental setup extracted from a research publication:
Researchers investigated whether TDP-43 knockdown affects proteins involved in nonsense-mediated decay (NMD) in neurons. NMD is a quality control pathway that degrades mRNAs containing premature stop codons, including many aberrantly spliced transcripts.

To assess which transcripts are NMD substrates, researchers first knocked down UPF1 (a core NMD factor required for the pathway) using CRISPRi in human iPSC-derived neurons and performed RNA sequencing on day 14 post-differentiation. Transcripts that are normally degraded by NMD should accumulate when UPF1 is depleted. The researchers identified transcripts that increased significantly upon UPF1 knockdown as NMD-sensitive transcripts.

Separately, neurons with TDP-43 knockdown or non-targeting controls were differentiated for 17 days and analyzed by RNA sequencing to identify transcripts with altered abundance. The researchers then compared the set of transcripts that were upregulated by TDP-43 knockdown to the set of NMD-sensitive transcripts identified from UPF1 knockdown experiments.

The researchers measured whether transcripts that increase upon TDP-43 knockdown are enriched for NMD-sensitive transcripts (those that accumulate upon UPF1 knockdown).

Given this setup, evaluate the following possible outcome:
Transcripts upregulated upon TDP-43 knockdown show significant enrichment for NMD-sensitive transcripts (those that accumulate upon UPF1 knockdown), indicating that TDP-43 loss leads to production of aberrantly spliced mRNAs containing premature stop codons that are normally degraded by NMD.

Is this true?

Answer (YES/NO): NO